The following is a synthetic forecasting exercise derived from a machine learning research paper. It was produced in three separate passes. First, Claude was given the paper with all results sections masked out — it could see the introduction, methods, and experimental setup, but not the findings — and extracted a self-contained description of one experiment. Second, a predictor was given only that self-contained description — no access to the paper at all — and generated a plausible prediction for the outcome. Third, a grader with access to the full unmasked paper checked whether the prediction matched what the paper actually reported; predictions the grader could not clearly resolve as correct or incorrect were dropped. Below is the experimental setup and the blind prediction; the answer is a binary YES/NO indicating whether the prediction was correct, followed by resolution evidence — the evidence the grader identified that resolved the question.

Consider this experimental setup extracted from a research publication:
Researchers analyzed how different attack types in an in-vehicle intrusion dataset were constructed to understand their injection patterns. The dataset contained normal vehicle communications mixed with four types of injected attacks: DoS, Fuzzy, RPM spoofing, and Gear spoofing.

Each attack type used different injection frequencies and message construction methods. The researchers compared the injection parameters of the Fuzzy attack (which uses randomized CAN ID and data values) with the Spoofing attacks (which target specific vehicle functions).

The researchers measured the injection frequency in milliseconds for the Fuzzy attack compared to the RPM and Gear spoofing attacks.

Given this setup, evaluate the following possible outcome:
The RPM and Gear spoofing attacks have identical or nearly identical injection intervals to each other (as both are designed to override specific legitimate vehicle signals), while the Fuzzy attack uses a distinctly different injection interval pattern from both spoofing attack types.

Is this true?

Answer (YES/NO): YES